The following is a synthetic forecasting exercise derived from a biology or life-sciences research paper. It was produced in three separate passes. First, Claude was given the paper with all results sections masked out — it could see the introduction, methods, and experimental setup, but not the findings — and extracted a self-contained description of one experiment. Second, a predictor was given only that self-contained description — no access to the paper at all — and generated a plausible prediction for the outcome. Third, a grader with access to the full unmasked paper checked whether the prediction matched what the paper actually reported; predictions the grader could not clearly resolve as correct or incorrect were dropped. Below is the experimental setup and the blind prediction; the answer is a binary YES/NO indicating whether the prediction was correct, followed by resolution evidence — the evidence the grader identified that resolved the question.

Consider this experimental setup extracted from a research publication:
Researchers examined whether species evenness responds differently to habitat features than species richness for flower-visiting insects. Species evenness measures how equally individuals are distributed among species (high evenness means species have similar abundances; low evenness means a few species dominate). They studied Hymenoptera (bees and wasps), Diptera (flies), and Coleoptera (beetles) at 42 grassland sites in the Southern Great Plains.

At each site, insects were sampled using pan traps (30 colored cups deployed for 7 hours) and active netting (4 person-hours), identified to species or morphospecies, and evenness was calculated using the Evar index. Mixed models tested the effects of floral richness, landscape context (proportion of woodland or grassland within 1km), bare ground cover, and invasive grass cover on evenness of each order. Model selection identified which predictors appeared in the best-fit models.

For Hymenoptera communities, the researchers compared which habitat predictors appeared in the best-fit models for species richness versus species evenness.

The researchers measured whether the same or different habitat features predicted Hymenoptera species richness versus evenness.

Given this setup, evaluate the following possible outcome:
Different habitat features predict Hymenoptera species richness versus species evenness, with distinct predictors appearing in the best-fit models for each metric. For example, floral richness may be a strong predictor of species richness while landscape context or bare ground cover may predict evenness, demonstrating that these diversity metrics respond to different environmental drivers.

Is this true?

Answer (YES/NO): YES